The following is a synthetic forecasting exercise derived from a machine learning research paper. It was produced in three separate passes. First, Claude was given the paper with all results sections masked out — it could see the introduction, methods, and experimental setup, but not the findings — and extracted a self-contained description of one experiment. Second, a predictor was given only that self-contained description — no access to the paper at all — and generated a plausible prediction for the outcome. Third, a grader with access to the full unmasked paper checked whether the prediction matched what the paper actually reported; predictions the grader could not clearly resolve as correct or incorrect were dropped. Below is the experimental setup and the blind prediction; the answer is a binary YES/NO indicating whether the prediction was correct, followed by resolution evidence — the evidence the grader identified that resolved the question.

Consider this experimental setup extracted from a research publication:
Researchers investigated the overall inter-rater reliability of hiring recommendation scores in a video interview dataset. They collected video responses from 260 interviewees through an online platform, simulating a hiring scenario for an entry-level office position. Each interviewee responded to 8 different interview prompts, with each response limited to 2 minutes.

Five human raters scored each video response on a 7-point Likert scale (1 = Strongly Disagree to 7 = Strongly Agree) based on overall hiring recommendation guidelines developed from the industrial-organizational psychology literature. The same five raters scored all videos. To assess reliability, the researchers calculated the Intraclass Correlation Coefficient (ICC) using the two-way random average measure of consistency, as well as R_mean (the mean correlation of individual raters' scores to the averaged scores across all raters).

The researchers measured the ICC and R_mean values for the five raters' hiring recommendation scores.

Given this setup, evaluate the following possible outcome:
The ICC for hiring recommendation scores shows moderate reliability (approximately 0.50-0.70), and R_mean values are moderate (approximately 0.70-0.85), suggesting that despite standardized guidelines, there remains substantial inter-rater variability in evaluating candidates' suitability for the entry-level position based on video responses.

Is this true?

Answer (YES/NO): NO